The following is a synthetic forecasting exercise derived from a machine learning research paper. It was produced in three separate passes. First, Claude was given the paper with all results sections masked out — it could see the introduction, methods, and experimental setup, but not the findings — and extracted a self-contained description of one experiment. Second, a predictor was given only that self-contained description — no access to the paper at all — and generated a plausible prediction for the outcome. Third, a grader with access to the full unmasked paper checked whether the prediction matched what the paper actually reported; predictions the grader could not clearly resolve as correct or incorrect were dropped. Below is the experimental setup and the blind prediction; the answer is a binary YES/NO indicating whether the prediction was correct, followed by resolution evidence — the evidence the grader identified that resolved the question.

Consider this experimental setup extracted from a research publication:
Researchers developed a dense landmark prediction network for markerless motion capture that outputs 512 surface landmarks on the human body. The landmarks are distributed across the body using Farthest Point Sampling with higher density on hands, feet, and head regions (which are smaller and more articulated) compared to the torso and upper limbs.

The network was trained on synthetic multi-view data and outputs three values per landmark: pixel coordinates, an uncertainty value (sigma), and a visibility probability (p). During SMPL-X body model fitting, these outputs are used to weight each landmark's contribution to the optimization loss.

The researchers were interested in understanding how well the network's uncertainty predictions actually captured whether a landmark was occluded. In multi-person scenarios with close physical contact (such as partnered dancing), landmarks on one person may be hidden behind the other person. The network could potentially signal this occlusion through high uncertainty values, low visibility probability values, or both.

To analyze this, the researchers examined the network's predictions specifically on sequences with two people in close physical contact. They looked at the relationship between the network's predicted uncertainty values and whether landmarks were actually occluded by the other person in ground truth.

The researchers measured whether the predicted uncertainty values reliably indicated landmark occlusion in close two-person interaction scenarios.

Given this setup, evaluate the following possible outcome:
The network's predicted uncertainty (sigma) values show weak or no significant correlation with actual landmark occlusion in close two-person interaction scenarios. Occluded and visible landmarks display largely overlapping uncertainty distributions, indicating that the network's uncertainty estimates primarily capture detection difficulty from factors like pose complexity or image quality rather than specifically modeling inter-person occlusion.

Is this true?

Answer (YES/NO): YES